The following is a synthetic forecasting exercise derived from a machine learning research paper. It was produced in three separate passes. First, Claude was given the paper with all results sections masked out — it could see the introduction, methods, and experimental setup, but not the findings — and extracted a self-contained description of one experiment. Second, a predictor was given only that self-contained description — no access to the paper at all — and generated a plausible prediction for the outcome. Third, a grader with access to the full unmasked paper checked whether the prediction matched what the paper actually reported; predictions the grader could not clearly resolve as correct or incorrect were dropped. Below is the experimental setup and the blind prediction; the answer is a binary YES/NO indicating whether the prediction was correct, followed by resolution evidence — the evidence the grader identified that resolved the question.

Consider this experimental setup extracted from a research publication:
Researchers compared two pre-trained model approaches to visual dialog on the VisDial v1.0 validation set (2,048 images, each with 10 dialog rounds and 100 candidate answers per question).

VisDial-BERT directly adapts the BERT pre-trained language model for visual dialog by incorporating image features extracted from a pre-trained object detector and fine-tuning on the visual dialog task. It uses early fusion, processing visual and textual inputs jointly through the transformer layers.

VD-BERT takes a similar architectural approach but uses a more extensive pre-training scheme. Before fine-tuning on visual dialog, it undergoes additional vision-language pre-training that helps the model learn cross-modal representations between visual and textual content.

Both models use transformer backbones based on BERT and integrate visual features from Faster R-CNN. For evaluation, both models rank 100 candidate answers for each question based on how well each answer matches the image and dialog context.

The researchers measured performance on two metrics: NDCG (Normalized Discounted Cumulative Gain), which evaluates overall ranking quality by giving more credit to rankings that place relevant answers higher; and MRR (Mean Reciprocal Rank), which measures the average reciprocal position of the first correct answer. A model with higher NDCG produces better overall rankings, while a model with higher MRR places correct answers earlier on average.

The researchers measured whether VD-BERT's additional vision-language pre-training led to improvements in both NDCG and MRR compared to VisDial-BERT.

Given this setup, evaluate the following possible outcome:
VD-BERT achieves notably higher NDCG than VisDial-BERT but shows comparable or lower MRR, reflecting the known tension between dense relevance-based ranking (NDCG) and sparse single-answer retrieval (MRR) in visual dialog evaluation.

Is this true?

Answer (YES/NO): NO